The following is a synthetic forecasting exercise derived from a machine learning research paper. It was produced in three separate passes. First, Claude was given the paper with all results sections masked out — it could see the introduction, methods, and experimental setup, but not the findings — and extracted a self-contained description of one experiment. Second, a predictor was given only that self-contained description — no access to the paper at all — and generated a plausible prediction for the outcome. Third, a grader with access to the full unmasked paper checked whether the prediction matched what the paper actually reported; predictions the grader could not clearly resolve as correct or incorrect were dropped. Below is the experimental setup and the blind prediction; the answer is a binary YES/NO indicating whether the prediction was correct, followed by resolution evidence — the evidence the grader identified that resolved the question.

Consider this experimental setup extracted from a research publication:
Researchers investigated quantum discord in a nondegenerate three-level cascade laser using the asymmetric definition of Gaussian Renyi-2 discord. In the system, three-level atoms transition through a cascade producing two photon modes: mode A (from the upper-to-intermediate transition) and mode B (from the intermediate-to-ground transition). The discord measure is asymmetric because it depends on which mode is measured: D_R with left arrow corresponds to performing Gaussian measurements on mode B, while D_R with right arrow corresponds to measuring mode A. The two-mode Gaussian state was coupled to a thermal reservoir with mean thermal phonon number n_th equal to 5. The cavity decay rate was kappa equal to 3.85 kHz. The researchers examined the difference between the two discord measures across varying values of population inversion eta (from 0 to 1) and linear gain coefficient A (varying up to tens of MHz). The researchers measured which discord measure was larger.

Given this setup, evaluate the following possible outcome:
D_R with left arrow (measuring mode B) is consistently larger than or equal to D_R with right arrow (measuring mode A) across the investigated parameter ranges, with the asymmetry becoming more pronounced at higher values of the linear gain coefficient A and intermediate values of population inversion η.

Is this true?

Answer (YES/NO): NO